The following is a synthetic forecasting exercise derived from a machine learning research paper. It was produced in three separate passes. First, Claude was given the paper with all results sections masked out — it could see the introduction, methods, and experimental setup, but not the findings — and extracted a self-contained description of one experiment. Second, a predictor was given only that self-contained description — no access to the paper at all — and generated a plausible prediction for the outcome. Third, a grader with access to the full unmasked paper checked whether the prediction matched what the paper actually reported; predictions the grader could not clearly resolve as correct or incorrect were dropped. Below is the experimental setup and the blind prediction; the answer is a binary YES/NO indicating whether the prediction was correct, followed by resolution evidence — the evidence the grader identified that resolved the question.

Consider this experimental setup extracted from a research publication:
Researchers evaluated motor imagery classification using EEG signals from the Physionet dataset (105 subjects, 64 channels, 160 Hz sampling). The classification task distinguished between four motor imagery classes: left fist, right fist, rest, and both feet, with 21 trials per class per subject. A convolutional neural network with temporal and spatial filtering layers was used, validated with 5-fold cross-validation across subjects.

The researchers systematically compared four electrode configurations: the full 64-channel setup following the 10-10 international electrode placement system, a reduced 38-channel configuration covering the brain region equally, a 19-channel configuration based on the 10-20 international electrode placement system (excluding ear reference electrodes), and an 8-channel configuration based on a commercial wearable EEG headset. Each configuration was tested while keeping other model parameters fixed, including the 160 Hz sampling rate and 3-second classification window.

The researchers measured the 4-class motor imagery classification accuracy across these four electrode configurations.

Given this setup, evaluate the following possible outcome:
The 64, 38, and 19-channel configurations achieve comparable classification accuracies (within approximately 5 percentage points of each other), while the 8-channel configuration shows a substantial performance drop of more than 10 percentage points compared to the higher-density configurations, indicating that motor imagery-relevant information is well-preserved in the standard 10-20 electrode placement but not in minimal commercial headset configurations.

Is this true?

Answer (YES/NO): NO